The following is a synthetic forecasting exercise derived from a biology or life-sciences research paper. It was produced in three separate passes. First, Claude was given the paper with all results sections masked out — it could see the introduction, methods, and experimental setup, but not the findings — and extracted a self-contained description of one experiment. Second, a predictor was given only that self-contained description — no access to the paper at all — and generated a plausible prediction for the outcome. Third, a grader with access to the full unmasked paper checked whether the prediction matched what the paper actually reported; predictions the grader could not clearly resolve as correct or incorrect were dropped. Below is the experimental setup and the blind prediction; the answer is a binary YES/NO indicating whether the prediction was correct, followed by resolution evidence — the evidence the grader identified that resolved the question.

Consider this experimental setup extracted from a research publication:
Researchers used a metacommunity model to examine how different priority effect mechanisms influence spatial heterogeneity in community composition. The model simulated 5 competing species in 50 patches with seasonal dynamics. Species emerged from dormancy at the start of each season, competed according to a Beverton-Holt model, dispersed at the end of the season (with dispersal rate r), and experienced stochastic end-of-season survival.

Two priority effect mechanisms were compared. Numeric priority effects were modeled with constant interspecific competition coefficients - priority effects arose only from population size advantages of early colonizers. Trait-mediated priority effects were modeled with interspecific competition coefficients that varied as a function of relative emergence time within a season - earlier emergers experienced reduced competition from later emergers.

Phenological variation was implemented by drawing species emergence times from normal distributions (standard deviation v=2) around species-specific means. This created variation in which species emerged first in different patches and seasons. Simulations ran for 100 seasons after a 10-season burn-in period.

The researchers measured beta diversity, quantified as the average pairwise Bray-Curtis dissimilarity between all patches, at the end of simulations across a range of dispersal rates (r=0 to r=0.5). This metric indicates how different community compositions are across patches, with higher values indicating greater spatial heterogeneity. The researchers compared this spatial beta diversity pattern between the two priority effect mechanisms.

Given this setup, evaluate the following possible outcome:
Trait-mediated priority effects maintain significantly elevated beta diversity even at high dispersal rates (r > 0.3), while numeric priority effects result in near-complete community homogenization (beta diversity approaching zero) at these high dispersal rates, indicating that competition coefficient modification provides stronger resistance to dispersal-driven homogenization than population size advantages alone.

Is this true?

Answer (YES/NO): YES